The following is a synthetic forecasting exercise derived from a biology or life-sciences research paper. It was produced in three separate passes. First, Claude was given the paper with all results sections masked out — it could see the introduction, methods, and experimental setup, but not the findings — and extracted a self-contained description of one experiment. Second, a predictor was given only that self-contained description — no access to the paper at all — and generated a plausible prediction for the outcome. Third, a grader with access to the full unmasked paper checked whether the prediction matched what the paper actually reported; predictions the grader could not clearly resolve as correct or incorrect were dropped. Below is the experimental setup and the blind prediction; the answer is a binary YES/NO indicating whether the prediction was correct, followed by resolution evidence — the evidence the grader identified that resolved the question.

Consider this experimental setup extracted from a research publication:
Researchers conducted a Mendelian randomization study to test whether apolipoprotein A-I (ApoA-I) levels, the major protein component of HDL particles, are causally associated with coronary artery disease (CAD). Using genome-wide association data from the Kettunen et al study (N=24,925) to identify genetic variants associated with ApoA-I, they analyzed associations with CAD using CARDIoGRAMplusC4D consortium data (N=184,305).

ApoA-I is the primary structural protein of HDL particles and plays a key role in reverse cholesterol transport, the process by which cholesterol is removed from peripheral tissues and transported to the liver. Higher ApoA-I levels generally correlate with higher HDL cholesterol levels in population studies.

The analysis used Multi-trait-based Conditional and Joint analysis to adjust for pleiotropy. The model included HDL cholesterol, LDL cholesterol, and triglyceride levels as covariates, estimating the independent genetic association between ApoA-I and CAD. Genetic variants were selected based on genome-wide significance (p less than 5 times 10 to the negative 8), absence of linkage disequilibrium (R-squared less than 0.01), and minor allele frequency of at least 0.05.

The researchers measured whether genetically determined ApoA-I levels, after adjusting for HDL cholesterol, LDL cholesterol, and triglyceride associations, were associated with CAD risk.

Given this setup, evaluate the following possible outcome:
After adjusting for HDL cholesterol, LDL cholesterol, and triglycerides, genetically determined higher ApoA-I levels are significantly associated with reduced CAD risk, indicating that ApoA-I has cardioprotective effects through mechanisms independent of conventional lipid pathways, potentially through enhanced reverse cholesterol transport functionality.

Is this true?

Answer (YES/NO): NO